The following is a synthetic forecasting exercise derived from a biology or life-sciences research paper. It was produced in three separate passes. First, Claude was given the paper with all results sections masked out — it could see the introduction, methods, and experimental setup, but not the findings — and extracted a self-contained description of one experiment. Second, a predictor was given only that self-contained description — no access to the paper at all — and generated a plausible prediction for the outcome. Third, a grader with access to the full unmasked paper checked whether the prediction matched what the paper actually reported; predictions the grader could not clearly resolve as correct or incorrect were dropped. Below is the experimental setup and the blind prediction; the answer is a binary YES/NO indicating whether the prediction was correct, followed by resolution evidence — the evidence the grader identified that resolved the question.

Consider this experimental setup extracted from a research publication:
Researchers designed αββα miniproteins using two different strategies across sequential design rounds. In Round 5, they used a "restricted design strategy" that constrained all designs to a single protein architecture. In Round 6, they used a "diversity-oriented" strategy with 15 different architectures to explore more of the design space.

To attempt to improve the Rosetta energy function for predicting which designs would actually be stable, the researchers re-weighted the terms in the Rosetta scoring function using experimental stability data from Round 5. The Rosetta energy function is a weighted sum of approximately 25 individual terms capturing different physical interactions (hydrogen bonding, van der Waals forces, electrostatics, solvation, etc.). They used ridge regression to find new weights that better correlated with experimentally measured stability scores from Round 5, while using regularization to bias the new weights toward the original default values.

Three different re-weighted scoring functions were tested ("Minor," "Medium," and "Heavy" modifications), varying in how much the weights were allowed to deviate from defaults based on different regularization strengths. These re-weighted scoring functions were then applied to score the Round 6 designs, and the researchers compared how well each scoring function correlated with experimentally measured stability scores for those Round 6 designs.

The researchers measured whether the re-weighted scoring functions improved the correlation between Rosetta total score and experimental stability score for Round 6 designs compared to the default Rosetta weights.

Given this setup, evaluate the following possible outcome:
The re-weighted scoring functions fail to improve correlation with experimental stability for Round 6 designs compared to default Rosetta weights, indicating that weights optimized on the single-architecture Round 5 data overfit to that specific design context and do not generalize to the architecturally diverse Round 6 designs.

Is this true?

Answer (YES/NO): NO